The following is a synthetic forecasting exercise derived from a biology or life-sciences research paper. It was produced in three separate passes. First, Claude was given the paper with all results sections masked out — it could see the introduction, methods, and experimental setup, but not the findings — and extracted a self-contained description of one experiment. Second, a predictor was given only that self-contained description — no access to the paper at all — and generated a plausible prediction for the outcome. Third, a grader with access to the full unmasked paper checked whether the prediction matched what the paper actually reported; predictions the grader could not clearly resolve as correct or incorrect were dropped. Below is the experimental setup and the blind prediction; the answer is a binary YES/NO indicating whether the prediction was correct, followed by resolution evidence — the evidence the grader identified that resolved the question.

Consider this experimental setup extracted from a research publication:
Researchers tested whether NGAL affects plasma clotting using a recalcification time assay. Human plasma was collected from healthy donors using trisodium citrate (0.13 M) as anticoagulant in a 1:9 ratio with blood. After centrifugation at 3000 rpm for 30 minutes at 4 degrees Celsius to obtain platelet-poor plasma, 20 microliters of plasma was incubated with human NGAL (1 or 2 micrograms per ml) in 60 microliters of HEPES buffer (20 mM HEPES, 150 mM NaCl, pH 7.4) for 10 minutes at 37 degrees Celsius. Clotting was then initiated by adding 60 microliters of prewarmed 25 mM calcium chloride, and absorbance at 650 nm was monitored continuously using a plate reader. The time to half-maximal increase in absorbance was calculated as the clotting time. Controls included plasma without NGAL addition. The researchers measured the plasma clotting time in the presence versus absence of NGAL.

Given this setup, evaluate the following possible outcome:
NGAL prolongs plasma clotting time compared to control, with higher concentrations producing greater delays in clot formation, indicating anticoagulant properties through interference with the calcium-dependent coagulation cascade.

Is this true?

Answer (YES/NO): NO